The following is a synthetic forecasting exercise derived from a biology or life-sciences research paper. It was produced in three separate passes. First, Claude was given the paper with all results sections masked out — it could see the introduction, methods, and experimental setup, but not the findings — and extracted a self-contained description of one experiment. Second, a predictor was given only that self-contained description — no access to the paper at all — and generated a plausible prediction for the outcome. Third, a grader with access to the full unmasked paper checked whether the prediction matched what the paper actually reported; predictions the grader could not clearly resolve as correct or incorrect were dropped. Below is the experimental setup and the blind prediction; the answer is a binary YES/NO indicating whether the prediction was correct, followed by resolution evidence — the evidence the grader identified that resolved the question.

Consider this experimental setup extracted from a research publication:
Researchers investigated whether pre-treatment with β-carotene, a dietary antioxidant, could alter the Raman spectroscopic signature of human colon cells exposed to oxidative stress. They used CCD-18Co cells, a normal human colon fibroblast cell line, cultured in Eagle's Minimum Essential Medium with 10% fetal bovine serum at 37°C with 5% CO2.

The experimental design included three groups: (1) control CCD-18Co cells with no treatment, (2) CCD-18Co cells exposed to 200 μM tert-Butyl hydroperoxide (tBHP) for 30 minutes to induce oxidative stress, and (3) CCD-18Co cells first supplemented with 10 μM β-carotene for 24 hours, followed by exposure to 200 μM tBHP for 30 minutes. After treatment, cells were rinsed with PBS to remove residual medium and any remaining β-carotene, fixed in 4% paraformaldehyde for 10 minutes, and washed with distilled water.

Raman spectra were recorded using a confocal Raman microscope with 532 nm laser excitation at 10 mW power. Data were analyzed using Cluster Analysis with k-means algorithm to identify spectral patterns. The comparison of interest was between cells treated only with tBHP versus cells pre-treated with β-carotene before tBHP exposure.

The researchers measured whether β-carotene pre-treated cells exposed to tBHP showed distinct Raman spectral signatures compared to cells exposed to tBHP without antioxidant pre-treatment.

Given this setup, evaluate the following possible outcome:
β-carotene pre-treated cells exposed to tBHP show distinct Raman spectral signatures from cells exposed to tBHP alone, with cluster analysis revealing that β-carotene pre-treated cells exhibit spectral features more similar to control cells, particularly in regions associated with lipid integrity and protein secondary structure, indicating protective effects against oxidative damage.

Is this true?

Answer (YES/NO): NO